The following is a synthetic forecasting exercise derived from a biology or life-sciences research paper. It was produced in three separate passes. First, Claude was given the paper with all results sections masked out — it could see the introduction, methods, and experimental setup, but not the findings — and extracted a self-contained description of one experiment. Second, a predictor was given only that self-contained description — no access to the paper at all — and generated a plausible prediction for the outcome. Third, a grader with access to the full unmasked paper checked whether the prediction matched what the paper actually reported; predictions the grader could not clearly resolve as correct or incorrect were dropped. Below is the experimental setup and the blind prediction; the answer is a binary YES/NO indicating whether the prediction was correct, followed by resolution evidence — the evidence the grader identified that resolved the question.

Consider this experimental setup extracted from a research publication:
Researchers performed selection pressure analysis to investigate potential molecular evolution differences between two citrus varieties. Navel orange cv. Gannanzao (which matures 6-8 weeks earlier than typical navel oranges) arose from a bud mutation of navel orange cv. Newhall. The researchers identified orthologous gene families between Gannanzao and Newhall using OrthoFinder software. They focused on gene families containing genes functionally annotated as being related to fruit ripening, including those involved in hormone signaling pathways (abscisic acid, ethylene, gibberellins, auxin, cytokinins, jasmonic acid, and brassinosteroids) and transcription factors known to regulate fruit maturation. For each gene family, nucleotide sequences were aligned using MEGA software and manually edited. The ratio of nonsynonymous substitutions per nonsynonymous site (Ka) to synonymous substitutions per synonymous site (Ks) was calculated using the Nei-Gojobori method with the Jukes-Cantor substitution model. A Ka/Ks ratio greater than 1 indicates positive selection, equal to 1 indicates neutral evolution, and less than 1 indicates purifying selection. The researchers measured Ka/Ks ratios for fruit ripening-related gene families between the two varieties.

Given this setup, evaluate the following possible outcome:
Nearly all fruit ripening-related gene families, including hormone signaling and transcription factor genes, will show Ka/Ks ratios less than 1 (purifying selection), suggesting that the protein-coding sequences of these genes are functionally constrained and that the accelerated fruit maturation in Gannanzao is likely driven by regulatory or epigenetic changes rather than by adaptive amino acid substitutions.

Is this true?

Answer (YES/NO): NO